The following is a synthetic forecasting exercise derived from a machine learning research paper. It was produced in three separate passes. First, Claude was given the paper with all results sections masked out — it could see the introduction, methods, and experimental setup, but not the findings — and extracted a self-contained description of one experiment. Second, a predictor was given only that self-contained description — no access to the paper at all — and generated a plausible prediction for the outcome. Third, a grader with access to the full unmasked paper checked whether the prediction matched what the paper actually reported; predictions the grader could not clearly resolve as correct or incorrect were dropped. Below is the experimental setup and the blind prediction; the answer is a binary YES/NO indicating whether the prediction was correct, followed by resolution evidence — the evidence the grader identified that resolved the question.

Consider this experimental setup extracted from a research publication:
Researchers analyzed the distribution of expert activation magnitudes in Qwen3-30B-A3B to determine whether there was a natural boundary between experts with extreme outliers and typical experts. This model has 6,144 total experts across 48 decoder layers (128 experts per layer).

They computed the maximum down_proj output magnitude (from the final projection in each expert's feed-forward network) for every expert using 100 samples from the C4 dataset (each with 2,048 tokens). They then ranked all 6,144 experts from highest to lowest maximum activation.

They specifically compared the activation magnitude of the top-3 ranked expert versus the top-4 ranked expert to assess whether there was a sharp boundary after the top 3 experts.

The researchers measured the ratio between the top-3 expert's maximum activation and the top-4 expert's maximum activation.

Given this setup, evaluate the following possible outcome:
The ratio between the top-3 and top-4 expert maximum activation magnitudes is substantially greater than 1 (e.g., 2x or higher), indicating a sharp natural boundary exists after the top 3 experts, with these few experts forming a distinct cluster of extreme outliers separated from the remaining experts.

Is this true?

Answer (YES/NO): YES